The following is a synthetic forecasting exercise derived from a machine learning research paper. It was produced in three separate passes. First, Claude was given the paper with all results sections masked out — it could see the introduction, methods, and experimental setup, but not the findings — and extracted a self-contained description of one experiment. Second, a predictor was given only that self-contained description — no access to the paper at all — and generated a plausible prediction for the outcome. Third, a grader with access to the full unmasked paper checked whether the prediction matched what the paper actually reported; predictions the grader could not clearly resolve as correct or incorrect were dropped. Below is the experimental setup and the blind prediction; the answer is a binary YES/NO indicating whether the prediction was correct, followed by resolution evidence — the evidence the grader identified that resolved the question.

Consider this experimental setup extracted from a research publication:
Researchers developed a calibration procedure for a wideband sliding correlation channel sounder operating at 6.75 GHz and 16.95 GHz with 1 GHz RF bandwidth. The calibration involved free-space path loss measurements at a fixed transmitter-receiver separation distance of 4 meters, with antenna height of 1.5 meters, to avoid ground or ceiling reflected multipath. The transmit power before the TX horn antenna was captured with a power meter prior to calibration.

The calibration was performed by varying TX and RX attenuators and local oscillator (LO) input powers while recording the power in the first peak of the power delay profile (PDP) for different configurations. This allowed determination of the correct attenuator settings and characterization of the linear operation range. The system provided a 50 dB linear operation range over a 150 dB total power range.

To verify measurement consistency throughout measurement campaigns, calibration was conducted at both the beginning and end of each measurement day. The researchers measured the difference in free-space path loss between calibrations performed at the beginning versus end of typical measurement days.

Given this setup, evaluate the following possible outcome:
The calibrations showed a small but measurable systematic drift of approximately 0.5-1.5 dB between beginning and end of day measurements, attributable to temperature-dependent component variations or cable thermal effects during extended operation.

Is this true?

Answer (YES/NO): NO